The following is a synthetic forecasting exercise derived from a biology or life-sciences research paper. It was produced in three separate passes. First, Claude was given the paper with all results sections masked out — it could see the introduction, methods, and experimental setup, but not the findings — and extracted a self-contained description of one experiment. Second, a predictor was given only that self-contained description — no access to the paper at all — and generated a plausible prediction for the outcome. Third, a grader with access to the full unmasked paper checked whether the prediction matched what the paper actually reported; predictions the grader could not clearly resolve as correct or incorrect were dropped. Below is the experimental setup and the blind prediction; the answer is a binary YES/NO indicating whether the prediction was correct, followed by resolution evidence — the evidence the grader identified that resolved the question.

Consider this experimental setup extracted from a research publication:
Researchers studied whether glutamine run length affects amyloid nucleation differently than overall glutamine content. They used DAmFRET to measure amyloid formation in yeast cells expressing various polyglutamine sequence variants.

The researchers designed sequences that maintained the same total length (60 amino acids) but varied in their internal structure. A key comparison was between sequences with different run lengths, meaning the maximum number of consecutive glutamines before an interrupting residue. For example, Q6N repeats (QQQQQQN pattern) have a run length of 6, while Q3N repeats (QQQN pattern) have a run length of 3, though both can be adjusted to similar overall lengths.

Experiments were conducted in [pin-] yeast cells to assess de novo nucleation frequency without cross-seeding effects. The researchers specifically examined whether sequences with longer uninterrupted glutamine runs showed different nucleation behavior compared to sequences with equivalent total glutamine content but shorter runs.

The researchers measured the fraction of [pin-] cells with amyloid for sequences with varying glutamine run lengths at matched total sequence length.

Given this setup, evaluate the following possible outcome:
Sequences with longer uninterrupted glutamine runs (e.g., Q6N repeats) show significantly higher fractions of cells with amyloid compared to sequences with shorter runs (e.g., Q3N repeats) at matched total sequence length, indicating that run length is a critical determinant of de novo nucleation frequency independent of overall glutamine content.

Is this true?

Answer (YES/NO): NO